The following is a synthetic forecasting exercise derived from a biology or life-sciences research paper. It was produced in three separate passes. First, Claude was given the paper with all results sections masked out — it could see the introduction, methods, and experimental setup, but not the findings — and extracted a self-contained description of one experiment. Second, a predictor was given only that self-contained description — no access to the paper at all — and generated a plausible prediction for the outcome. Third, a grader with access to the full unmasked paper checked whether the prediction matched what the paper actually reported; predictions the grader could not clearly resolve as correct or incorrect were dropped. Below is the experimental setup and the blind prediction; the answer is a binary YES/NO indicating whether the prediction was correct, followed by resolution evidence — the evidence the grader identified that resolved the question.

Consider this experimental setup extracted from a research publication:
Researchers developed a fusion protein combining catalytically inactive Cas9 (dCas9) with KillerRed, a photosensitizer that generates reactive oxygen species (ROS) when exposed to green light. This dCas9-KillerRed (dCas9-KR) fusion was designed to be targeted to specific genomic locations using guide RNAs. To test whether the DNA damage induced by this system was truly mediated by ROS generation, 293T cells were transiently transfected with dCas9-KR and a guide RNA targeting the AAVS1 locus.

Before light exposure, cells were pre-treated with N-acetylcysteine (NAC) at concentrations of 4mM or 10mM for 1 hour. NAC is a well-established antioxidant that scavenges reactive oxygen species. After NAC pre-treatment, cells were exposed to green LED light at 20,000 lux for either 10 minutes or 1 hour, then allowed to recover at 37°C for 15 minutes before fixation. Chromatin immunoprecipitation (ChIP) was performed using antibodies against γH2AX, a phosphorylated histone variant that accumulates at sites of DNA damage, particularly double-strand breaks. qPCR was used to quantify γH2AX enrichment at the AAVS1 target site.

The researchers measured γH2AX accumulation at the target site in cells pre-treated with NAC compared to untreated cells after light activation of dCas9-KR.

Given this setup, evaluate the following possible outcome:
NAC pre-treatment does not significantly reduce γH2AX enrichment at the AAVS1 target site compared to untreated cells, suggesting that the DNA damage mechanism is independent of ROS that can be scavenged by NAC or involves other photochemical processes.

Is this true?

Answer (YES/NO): NO